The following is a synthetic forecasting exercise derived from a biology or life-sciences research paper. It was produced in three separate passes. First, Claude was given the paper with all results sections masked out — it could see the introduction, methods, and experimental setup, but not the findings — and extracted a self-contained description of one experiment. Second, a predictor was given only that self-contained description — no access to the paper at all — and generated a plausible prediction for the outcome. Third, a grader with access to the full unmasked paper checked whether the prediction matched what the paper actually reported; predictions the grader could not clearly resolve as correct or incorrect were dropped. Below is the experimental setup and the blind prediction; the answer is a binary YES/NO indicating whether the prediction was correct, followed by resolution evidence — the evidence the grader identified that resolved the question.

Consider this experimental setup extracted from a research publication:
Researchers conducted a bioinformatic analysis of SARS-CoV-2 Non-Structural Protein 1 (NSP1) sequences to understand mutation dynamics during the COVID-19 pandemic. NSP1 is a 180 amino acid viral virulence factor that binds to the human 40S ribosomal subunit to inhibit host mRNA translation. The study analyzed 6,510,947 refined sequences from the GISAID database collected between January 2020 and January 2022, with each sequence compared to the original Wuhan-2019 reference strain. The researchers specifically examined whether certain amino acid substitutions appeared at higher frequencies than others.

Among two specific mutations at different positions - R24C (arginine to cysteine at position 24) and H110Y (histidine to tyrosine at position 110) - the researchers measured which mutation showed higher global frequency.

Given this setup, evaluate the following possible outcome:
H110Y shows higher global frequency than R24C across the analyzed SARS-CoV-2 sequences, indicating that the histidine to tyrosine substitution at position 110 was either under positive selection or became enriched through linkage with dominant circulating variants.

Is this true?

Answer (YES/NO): YES